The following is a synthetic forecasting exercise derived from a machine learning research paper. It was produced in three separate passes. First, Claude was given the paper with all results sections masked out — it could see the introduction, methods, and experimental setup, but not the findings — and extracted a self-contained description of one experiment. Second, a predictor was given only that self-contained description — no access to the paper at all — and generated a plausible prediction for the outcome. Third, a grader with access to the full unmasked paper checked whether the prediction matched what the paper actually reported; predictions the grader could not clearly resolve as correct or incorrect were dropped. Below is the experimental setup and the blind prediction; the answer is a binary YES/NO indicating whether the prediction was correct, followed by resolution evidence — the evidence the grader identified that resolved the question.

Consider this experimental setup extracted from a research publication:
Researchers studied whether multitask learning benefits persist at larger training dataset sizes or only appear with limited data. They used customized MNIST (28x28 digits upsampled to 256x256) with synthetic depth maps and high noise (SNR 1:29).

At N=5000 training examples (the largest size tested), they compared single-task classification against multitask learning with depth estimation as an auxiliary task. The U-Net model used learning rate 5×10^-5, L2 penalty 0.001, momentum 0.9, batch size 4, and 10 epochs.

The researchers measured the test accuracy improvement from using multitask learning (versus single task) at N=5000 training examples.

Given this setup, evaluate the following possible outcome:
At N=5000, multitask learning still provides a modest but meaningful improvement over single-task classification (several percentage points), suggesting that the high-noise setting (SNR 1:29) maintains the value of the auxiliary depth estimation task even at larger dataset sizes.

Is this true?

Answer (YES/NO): NO